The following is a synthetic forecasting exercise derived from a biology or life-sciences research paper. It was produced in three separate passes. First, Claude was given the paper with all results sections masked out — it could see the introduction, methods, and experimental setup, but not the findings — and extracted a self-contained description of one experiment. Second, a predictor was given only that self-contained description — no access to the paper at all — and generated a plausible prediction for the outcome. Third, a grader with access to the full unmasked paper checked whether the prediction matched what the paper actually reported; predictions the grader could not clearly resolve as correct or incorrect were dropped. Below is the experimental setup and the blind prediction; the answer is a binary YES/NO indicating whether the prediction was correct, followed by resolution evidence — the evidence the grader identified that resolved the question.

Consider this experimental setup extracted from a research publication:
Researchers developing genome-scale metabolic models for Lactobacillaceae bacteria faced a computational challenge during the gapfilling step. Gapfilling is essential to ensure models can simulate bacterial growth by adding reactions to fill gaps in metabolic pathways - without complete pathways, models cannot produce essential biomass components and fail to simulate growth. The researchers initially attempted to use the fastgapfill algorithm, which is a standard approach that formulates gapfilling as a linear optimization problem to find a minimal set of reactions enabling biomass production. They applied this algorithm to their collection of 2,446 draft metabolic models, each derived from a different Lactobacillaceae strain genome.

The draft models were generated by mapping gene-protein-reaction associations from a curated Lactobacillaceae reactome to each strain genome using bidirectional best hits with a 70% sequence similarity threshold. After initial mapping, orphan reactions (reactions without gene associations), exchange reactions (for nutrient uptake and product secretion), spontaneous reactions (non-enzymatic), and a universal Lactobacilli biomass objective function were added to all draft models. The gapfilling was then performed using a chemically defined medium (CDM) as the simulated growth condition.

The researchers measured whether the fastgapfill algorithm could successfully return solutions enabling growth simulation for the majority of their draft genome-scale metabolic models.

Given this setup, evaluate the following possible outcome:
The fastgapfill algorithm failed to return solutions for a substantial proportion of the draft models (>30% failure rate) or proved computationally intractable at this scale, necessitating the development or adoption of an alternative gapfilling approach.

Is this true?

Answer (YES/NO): YES